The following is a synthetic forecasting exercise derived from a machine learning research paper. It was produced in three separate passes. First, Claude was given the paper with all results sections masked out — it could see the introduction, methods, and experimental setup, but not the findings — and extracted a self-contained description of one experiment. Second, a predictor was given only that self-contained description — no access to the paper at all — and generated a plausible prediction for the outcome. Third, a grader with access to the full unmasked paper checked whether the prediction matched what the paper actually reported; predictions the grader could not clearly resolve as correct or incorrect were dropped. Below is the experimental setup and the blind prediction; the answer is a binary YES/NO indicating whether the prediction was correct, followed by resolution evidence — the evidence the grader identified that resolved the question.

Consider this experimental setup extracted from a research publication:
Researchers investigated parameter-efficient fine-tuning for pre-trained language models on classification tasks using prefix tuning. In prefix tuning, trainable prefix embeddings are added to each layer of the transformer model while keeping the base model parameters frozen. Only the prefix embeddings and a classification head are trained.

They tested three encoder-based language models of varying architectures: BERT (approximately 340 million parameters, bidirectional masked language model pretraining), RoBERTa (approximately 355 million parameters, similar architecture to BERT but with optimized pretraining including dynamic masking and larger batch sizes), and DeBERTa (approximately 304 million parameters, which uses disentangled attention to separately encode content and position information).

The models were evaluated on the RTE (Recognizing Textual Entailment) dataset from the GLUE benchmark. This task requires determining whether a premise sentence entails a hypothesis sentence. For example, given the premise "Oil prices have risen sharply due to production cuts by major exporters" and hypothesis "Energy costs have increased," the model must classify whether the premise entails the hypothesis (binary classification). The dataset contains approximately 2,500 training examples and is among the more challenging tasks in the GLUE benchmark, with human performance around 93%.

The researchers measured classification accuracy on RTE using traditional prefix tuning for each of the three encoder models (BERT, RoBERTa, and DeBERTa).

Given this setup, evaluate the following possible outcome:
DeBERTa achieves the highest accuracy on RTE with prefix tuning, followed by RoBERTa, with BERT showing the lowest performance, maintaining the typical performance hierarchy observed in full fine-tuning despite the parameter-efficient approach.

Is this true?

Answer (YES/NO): NO